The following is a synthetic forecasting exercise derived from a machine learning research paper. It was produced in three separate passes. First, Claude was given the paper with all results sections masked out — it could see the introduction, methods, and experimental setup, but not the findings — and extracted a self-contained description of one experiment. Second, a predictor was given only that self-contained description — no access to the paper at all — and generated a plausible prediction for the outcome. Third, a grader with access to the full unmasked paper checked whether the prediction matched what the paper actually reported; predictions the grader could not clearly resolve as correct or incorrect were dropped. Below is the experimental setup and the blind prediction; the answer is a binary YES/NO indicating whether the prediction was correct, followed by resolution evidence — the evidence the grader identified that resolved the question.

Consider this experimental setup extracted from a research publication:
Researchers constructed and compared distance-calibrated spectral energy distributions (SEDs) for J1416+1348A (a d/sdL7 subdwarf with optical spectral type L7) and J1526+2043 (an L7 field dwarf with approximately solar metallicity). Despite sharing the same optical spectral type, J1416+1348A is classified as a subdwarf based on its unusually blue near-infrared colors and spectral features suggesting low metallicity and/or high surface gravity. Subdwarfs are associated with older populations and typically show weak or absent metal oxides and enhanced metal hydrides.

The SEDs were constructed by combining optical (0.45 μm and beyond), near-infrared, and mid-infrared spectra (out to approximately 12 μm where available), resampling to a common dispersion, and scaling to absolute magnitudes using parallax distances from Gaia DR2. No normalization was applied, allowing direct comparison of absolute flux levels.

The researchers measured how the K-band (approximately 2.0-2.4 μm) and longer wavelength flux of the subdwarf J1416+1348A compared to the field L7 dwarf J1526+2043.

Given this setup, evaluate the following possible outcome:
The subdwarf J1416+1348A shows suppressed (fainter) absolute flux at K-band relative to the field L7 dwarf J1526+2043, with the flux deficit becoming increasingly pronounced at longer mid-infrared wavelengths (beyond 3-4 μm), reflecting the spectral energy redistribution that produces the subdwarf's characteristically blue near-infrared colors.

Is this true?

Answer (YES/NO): NO